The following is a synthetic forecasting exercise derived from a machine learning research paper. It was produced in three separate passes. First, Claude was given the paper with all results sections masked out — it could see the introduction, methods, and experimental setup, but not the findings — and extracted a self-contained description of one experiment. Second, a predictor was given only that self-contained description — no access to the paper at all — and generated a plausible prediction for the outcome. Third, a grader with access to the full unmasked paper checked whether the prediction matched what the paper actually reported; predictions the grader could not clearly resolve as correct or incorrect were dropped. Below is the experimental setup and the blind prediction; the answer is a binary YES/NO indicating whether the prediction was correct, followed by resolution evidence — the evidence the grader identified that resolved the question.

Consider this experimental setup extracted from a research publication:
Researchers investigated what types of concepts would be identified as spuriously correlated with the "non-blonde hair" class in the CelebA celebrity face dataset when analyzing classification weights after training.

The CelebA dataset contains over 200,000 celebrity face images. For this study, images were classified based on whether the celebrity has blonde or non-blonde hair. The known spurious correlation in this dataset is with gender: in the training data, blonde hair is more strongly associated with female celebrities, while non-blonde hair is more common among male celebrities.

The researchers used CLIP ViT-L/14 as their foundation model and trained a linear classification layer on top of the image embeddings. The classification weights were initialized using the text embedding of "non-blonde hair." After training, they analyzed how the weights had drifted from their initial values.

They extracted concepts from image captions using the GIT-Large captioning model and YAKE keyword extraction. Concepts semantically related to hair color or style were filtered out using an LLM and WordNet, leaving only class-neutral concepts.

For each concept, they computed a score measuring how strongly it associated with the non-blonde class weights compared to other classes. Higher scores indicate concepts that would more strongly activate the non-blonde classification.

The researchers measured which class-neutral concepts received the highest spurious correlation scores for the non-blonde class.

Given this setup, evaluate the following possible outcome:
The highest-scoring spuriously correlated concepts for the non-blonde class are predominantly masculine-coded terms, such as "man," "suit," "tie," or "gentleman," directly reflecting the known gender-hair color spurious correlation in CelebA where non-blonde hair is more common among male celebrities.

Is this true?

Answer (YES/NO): NO